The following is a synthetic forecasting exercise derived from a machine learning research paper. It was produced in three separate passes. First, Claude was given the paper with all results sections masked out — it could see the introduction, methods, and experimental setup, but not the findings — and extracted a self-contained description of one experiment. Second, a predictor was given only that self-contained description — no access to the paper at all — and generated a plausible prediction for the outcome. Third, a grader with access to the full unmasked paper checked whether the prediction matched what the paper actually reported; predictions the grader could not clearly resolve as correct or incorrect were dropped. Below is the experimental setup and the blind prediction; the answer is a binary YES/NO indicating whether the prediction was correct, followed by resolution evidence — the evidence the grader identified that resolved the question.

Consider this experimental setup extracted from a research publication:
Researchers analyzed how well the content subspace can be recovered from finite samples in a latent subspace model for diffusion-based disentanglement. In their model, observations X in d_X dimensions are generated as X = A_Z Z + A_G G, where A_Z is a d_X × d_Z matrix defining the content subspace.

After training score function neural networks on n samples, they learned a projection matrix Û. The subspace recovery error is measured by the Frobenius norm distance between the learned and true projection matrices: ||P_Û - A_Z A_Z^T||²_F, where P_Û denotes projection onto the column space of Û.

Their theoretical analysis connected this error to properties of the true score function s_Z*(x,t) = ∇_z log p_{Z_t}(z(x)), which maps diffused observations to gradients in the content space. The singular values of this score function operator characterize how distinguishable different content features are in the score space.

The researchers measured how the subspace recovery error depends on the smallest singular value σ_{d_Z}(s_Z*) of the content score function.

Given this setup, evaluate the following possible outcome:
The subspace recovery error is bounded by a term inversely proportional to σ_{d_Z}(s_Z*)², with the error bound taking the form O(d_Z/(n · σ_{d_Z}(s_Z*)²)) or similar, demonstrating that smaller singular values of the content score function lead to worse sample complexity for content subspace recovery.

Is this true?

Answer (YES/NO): NO